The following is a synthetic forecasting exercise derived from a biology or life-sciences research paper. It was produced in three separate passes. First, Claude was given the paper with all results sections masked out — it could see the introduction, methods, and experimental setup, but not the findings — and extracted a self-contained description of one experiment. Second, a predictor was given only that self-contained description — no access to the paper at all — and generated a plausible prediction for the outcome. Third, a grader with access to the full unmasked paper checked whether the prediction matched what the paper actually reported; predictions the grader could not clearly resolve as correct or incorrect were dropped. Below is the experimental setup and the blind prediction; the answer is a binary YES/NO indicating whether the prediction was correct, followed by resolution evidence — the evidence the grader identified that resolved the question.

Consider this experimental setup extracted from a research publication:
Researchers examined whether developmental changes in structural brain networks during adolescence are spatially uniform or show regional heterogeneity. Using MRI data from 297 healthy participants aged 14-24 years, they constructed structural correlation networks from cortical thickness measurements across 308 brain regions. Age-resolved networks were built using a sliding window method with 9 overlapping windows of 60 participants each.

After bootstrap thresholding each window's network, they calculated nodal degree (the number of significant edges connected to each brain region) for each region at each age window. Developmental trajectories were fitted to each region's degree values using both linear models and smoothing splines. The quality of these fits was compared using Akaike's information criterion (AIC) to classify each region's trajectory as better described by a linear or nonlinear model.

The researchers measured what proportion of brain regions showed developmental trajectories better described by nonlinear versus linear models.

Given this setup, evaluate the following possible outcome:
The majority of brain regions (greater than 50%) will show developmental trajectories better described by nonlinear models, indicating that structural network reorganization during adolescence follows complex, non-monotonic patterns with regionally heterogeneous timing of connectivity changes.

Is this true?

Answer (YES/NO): YES